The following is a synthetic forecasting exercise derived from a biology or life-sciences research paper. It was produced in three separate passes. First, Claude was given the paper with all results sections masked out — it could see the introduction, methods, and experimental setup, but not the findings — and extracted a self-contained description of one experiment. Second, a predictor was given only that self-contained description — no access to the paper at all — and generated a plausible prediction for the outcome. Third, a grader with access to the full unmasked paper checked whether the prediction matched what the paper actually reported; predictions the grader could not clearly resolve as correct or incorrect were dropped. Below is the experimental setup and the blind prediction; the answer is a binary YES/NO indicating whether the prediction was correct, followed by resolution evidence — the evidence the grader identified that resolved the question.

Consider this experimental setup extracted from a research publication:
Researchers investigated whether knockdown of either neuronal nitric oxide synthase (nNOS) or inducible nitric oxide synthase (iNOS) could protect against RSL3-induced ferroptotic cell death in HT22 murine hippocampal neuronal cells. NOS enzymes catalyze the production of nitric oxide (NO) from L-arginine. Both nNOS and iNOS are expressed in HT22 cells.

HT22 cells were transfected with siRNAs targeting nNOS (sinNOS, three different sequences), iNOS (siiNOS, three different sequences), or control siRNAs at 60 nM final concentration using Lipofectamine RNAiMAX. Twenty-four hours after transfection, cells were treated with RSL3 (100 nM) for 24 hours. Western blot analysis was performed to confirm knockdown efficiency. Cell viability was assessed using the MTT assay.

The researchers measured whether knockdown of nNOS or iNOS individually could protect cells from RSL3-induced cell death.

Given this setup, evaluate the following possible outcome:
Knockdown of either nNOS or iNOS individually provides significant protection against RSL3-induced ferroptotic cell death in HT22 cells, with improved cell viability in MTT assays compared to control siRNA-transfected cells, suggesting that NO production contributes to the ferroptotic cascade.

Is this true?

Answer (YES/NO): NO